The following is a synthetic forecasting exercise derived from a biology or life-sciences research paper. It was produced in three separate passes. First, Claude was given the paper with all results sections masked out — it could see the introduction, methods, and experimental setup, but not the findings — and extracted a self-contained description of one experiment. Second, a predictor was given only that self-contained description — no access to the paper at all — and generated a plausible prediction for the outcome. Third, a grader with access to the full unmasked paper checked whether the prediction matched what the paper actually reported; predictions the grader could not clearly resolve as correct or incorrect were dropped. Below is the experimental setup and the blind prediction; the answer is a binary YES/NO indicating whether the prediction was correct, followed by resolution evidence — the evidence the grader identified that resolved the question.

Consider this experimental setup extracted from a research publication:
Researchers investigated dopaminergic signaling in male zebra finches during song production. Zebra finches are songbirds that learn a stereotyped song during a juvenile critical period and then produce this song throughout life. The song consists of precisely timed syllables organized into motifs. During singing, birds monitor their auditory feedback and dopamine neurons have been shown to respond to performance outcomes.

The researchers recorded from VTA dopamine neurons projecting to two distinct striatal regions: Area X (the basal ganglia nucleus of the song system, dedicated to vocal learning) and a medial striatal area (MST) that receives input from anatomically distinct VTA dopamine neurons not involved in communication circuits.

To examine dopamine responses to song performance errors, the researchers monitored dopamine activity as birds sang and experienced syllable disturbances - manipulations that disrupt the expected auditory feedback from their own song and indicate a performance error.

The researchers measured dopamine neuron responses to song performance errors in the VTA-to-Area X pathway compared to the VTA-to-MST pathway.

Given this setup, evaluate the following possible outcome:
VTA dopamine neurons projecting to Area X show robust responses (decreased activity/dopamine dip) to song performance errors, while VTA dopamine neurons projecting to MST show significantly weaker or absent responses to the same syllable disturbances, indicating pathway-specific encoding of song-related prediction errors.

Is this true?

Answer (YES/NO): YES